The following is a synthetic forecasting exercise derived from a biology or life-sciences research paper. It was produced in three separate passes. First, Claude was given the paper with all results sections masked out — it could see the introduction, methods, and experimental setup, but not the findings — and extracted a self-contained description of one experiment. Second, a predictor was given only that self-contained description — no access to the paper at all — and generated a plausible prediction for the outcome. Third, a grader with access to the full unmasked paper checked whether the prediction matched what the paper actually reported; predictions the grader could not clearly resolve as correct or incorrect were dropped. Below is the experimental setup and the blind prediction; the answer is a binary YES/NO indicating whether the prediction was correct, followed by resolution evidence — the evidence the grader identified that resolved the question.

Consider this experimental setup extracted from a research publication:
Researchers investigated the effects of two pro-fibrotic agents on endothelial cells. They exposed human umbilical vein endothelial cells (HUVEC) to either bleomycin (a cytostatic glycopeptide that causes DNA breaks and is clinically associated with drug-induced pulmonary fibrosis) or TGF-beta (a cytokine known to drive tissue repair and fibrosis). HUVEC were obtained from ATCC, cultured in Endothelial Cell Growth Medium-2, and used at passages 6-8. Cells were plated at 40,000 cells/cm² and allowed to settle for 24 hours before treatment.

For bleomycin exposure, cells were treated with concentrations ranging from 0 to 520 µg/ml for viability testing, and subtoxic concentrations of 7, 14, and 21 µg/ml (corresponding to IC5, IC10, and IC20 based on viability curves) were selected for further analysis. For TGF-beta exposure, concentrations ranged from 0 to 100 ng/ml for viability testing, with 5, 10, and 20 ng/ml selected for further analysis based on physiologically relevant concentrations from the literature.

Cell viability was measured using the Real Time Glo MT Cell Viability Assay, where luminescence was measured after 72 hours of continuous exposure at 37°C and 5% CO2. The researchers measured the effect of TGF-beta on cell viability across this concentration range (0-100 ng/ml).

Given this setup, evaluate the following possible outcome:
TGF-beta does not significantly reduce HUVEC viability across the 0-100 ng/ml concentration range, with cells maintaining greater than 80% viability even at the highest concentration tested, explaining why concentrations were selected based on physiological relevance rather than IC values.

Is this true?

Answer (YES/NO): YES